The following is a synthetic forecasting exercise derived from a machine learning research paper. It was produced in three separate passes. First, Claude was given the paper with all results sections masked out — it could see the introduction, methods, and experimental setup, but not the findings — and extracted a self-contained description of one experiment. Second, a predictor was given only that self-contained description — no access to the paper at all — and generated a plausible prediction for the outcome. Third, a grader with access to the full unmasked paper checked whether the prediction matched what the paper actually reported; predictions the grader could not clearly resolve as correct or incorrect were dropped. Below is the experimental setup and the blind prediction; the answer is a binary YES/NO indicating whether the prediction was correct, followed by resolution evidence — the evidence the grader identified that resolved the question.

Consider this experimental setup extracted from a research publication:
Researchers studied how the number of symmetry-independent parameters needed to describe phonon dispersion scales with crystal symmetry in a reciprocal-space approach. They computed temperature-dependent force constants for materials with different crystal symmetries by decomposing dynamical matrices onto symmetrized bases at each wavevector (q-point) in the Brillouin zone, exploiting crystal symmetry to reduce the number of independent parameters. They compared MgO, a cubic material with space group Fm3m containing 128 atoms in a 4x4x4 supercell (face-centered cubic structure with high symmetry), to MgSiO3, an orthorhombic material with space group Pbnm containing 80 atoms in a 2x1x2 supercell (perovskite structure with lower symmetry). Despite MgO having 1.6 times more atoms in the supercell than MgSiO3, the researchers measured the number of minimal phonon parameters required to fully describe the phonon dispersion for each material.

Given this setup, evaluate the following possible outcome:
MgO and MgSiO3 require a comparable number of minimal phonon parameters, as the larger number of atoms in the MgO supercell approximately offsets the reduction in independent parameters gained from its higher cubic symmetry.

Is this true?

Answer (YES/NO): NO